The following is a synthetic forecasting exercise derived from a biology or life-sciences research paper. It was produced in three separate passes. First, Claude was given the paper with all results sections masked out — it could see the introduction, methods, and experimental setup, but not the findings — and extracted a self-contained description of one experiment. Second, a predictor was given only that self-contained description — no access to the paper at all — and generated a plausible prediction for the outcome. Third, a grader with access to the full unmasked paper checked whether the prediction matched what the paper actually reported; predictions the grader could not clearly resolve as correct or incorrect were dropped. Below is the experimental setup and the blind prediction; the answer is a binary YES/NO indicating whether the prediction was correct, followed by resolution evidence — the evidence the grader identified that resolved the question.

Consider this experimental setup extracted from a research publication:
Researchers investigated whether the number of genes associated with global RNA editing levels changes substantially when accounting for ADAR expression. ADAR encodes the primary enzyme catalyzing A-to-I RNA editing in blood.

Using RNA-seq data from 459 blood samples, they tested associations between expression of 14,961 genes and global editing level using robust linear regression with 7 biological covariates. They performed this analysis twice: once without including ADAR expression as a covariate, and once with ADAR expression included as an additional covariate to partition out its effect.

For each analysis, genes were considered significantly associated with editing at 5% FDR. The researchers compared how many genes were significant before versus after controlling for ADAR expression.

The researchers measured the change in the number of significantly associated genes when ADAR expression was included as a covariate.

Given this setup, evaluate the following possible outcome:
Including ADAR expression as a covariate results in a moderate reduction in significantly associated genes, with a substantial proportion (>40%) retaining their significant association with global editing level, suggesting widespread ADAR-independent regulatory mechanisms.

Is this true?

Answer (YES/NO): NO